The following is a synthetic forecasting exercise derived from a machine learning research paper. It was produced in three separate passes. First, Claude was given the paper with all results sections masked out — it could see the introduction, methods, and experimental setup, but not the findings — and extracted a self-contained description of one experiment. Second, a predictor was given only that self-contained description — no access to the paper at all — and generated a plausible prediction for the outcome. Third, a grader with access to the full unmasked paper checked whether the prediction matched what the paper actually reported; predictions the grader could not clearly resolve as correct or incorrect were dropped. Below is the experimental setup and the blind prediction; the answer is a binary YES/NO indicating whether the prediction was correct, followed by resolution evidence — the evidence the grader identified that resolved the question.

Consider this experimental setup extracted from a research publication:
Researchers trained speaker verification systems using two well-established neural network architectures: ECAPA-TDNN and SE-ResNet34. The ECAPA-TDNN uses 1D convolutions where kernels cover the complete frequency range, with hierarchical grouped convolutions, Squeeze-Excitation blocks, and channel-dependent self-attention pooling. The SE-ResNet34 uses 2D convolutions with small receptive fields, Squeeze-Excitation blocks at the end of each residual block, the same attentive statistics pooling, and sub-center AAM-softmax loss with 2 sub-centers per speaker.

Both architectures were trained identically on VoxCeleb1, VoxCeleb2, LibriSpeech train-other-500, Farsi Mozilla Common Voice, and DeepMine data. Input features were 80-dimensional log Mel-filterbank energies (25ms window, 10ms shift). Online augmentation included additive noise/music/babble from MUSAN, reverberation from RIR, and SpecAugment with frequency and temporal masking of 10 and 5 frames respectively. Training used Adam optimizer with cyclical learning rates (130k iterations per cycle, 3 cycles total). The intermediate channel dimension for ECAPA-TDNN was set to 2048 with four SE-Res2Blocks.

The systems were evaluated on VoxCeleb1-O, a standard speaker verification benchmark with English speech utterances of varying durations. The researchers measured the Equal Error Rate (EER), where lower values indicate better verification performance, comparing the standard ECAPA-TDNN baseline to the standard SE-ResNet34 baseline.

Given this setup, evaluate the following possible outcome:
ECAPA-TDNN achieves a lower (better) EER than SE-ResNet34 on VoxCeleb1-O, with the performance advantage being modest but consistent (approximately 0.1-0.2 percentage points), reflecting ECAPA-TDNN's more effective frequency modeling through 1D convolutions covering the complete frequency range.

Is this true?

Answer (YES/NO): NO